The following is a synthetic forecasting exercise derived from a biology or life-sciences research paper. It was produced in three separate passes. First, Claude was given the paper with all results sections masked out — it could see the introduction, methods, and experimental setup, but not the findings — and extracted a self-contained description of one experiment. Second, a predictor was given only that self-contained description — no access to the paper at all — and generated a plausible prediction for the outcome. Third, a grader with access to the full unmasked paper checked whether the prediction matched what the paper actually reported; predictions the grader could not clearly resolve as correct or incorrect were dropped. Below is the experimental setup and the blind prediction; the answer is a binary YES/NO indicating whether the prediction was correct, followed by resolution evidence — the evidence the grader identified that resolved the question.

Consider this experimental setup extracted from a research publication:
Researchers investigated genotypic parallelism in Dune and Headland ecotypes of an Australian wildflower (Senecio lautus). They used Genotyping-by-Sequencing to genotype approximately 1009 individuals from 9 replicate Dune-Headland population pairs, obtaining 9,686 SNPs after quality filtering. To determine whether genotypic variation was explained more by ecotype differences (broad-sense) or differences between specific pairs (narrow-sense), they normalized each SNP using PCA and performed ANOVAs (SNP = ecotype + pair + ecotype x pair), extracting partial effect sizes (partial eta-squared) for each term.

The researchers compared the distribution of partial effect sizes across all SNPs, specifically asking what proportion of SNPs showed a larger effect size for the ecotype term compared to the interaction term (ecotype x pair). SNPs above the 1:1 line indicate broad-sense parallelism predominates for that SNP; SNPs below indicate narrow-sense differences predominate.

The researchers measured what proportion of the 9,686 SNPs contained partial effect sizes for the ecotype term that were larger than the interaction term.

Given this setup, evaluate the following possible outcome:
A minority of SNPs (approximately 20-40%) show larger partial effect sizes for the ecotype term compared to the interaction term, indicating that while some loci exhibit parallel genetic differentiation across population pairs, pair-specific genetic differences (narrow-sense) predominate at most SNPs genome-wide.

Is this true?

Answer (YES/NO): NO